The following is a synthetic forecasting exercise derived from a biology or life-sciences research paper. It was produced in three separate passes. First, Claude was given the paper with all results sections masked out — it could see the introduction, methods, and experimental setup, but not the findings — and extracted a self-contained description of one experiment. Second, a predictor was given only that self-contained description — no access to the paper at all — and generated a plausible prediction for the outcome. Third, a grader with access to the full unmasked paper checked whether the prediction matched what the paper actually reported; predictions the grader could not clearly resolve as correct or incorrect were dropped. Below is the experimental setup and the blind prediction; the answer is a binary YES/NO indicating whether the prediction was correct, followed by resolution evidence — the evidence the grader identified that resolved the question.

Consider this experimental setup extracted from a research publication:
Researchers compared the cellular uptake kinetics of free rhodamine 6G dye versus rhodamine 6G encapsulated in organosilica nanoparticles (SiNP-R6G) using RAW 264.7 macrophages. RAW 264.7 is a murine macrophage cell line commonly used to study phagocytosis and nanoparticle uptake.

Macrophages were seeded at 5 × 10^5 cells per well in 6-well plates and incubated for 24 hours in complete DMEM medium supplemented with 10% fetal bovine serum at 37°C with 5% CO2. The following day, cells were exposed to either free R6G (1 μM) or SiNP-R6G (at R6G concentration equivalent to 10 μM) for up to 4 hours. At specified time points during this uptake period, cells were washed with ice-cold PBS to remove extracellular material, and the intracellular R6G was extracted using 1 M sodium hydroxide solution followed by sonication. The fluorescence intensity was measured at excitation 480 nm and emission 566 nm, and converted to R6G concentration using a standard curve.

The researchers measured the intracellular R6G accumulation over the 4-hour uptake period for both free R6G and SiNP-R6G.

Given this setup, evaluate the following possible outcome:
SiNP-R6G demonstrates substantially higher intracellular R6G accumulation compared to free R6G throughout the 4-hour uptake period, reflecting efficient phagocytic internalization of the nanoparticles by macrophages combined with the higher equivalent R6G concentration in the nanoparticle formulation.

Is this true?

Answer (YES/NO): NO